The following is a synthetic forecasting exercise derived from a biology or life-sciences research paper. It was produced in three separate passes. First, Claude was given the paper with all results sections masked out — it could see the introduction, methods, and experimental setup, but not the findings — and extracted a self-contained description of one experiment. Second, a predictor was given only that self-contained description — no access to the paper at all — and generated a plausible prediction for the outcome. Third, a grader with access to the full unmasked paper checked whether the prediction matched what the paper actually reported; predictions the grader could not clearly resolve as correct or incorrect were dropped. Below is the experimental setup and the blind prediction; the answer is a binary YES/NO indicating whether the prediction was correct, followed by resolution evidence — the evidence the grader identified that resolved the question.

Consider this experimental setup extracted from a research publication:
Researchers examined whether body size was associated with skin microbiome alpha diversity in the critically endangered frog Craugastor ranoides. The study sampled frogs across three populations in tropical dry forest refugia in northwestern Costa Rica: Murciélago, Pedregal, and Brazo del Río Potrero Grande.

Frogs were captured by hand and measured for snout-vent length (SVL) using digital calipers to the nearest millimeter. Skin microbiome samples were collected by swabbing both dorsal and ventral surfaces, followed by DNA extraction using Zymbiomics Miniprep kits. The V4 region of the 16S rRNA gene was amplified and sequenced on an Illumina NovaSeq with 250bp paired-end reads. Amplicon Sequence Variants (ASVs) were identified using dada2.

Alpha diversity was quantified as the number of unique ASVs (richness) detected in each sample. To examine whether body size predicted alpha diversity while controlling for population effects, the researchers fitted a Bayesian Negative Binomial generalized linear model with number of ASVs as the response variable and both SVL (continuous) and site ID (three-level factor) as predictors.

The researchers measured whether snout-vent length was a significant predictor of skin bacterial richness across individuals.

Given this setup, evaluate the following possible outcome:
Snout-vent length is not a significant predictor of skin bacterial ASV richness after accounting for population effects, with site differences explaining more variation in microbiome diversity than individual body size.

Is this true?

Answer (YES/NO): NO